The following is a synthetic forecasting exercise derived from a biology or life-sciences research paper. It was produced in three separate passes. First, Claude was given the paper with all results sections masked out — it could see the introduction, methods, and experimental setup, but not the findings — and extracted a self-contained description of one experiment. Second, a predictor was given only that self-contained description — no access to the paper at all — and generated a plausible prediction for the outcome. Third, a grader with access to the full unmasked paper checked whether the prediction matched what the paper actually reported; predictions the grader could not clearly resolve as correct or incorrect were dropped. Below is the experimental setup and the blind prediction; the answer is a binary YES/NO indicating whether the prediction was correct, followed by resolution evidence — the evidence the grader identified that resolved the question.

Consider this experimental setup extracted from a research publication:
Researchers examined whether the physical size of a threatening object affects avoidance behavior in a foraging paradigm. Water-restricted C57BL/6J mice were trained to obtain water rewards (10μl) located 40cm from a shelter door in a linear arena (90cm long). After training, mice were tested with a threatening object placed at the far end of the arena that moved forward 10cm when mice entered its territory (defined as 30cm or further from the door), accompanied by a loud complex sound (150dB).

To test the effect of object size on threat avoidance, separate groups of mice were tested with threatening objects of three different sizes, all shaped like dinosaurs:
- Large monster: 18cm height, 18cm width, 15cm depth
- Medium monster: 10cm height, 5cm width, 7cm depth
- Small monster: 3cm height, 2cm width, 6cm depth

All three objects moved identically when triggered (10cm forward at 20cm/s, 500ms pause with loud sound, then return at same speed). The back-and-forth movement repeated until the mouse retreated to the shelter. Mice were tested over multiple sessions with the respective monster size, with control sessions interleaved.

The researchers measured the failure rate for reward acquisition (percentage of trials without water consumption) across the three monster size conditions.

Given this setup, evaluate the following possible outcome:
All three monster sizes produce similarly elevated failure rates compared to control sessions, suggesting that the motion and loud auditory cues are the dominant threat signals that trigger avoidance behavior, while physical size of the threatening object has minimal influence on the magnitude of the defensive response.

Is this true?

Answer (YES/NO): NO